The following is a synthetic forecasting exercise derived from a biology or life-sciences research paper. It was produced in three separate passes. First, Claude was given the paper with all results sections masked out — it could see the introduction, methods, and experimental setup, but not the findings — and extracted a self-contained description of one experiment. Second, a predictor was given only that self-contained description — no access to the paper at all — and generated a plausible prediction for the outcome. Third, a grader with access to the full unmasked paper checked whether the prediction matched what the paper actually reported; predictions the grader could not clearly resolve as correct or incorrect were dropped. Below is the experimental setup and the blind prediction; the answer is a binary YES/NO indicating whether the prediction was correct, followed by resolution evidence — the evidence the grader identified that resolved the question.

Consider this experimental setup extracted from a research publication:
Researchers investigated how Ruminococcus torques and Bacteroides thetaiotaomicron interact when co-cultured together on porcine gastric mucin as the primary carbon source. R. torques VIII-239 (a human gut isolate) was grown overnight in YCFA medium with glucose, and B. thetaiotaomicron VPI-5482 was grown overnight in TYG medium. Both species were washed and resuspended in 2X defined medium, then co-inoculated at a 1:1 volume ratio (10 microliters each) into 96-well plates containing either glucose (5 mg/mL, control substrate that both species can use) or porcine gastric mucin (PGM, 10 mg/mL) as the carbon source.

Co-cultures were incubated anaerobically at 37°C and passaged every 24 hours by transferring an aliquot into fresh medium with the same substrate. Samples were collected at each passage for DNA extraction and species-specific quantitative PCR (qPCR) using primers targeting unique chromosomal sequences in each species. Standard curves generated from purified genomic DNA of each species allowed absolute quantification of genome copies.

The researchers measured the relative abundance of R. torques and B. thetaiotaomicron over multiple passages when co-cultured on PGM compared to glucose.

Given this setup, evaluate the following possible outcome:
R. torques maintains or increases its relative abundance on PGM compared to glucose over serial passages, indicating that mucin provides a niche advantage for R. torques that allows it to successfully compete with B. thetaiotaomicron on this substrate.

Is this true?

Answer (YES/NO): YES